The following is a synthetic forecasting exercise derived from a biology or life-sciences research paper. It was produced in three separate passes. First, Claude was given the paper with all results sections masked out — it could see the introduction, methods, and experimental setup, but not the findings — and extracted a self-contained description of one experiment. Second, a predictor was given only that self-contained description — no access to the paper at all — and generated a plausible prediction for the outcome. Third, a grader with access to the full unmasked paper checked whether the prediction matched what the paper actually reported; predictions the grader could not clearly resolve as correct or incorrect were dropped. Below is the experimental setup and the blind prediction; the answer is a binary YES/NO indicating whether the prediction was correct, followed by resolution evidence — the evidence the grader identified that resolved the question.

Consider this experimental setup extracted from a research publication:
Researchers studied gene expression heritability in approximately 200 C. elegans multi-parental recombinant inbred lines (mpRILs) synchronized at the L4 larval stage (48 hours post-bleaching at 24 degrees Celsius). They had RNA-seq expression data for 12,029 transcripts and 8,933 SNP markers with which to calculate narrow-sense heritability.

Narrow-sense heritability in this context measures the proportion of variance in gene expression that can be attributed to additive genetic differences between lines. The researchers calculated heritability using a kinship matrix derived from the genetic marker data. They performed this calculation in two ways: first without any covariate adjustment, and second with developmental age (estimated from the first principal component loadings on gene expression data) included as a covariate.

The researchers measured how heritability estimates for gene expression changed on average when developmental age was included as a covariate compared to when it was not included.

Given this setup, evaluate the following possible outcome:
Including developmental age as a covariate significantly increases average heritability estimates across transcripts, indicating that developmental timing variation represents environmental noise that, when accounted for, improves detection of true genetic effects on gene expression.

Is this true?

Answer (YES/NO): NO